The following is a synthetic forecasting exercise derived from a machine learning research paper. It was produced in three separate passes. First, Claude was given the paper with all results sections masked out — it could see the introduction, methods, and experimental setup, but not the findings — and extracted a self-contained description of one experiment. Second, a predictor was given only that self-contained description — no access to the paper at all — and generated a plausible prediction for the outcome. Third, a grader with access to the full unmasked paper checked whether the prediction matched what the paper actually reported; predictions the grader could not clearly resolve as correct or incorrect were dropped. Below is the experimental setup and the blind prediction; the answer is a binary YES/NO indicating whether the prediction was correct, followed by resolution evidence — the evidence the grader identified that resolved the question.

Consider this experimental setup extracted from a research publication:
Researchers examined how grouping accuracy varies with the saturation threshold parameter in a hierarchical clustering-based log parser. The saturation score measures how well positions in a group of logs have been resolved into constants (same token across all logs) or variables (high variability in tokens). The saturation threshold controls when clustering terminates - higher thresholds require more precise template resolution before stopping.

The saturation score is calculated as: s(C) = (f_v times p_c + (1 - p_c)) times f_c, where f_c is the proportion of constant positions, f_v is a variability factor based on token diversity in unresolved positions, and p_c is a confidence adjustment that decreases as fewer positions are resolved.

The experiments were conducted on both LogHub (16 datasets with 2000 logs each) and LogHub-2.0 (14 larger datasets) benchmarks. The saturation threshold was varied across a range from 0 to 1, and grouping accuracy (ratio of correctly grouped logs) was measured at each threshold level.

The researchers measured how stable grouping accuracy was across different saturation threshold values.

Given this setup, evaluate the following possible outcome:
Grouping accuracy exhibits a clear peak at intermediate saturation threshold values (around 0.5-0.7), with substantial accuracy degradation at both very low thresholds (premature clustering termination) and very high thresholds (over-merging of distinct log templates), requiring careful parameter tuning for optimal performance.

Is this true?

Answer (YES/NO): NO